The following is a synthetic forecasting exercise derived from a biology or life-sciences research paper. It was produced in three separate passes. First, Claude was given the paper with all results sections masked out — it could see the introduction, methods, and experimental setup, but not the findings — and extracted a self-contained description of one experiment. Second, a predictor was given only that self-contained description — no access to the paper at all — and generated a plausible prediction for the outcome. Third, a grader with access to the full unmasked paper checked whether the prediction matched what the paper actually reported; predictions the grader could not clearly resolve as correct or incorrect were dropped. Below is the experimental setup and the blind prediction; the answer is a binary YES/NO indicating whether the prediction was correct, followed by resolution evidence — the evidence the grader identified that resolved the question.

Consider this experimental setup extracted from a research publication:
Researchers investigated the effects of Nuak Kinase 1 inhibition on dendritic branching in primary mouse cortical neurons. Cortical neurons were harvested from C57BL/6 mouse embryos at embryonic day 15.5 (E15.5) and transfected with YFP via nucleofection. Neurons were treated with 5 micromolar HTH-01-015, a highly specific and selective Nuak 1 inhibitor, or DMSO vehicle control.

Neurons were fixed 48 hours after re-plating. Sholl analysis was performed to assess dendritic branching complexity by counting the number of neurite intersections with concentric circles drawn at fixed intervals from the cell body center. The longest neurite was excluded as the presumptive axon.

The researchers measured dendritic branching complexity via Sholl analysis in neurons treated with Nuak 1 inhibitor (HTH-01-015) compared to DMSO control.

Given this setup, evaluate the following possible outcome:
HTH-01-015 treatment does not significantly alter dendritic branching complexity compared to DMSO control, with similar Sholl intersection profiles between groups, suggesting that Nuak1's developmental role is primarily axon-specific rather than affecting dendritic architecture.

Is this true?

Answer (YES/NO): NO